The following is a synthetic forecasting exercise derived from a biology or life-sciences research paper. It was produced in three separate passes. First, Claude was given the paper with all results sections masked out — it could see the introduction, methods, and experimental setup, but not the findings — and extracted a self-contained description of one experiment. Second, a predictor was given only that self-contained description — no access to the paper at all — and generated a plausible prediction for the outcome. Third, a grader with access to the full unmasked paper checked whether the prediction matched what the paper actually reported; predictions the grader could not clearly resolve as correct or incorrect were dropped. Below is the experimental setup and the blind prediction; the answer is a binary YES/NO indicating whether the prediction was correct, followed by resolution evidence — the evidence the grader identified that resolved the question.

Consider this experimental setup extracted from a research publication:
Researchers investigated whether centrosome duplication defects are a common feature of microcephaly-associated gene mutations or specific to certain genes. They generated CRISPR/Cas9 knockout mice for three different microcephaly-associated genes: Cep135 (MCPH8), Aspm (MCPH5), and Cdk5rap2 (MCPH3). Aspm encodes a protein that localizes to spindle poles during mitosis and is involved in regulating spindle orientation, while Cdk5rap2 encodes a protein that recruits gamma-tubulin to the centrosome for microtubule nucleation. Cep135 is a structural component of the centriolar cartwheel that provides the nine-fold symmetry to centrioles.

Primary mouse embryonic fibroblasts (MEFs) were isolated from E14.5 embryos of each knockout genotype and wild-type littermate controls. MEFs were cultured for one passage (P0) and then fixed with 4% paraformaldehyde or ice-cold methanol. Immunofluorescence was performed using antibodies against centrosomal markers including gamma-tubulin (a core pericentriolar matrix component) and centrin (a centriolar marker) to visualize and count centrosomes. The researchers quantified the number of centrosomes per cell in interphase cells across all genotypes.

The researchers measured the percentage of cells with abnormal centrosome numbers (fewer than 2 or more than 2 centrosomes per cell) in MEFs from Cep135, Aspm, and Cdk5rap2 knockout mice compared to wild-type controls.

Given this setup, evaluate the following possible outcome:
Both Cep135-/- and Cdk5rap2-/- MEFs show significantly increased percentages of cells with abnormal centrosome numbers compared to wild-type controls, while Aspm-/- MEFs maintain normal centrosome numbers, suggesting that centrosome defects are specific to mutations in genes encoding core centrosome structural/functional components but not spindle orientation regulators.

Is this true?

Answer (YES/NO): NO